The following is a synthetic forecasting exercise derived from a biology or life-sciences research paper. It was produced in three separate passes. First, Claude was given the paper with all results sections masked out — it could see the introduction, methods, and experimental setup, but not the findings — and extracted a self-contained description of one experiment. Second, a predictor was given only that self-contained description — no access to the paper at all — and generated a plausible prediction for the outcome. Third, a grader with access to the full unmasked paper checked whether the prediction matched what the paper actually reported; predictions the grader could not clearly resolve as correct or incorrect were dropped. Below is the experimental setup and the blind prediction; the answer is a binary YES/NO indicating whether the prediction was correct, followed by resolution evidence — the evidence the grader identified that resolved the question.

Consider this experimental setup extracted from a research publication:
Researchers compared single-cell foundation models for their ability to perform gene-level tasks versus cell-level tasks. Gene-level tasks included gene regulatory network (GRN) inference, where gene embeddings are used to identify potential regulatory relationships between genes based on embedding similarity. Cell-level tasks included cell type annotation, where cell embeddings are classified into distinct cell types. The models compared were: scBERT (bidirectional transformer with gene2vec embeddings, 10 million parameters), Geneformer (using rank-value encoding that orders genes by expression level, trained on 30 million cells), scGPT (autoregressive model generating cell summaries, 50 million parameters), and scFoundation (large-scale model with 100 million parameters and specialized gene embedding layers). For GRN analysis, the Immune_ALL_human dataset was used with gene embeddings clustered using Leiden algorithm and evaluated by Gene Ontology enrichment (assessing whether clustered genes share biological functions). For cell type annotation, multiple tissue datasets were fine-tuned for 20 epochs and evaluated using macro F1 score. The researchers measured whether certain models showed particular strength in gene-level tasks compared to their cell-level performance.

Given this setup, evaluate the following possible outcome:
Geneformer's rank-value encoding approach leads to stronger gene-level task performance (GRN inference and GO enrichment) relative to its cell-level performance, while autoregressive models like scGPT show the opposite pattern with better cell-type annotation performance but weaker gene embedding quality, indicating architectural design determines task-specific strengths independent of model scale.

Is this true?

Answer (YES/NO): NO